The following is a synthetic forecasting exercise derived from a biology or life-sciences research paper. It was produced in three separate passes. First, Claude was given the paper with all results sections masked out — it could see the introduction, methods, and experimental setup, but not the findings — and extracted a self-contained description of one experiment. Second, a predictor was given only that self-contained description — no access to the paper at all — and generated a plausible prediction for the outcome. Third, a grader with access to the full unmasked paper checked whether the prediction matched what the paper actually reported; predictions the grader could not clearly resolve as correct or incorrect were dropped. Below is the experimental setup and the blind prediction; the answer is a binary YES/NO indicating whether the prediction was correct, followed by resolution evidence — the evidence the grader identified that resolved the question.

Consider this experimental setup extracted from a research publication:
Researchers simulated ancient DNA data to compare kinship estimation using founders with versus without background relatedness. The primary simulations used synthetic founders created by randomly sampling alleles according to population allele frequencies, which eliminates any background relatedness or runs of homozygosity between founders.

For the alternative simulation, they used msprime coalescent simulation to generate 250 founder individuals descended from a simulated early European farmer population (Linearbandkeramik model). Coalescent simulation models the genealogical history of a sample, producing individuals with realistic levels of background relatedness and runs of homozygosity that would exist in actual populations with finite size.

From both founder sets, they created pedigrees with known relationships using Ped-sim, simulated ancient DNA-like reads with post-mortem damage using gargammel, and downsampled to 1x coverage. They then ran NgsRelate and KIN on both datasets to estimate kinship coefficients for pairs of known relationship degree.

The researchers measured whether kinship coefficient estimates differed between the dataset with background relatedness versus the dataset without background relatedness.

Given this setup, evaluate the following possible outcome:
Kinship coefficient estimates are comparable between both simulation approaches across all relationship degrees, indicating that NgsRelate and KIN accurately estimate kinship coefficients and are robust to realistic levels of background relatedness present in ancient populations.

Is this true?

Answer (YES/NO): NO